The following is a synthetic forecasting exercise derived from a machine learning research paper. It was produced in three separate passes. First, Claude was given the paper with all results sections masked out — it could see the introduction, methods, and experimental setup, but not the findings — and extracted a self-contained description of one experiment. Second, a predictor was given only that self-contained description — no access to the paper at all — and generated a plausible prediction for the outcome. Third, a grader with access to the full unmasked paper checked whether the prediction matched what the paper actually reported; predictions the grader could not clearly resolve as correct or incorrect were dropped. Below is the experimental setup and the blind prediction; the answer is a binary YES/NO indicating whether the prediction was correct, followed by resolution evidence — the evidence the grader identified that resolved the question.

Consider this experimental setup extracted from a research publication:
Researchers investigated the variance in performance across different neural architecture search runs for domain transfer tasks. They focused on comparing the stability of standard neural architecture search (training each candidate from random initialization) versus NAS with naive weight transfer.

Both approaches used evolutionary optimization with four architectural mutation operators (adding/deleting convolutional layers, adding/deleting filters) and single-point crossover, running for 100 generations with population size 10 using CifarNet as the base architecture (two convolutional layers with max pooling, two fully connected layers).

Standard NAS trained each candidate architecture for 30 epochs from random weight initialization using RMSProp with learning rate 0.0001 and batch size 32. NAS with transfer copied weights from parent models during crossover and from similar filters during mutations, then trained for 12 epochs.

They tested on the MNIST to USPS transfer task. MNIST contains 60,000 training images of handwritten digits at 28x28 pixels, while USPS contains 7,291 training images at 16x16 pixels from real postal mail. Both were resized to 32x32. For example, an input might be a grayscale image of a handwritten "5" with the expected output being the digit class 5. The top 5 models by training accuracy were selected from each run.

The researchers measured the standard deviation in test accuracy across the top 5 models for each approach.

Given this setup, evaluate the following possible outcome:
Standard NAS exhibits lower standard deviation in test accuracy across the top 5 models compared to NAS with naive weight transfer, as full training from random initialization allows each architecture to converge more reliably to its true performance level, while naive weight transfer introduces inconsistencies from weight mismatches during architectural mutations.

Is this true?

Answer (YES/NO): NO